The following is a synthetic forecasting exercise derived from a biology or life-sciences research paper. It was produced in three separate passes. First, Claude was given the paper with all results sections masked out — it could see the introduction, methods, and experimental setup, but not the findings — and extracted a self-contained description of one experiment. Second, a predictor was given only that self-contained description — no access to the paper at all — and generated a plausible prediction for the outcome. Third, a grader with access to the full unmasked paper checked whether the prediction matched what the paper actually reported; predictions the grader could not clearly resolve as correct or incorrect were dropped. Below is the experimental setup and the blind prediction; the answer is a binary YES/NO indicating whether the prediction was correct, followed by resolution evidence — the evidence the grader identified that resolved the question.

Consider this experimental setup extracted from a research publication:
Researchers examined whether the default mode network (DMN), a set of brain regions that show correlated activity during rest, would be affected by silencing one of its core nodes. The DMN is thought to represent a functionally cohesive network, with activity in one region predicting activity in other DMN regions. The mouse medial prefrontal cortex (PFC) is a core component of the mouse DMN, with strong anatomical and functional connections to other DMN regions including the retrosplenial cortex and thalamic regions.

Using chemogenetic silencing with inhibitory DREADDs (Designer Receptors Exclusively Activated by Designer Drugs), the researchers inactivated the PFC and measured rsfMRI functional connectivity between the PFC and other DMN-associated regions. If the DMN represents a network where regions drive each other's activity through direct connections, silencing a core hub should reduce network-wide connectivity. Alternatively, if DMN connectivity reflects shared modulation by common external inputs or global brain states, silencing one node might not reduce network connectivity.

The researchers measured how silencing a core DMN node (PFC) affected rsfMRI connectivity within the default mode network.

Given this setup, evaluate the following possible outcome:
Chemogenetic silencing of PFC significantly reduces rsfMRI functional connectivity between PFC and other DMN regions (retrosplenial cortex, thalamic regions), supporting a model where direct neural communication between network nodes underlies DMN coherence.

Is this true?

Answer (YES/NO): NO